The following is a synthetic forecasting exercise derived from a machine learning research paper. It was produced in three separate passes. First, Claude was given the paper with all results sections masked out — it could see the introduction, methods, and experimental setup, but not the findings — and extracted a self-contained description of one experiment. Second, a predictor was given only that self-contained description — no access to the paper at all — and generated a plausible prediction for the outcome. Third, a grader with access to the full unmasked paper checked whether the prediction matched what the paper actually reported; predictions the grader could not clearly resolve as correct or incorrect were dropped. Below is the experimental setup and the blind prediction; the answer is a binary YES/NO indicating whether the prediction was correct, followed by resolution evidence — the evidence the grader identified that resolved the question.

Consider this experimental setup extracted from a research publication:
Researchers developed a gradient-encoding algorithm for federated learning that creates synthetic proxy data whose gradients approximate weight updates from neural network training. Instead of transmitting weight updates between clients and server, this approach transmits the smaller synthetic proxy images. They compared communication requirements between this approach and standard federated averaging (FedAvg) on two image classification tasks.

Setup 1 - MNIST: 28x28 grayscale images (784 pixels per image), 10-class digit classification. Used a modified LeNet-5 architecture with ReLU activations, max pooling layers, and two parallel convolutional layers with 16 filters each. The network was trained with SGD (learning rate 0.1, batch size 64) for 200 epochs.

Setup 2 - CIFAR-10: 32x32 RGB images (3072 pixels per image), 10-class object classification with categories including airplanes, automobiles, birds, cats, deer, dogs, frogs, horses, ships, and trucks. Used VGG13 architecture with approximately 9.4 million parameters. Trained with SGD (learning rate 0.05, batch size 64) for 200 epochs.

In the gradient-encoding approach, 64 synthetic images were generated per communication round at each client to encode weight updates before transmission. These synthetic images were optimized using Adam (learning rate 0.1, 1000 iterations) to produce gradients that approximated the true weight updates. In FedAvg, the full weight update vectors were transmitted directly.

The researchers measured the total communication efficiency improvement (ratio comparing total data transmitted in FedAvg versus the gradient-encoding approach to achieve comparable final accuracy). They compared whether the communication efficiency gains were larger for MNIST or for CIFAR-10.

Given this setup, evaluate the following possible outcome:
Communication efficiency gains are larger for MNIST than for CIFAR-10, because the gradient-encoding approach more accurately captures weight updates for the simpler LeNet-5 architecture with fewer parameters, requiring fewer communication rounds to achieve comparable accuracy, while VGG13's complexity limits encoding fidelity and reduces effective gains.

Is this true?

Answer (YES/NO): NO